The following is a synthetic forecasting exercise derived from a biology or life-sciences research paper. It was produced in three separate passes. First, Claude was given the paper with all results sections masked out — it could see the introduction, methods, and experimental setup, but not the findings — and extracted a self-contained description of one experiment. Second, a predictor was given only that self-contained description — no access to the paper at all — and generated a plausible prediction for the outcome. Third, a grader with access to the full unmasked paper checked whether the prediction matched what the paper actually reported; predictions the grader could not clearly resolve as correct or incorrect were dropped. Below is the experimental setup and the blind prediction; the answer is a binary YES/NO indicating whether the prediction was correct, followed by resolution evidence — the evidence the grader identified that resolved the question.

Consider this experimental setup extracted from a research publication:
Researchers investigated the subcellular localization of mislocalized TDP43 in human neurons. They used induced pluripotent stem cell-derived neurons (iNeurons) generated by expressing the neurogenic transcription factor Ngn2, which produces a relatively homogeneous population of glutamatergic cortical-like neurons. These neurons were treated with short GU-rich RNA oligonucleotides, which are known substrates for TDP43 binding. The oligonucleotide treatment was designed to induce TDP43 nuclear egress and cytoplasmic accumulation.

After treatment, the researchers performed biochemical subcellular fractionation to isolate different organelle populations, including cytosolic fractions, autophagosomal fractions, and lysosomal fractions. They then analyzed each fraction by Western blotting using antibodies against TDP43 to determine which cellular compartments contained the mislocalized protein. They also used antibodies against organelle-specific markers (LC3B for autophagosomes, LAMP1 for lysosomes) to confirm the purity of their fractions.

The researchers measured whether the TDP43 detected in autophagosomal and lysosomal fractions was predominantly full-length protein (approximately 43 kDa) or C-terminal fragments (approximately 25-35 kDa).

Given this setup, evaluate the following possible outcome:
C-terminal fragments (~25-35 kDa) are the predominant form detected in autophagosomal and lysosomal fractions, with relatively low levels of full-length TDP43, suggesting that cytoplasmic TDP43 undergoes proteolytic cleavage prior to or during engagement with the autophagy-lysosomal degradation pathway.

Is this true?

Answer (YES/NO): NO